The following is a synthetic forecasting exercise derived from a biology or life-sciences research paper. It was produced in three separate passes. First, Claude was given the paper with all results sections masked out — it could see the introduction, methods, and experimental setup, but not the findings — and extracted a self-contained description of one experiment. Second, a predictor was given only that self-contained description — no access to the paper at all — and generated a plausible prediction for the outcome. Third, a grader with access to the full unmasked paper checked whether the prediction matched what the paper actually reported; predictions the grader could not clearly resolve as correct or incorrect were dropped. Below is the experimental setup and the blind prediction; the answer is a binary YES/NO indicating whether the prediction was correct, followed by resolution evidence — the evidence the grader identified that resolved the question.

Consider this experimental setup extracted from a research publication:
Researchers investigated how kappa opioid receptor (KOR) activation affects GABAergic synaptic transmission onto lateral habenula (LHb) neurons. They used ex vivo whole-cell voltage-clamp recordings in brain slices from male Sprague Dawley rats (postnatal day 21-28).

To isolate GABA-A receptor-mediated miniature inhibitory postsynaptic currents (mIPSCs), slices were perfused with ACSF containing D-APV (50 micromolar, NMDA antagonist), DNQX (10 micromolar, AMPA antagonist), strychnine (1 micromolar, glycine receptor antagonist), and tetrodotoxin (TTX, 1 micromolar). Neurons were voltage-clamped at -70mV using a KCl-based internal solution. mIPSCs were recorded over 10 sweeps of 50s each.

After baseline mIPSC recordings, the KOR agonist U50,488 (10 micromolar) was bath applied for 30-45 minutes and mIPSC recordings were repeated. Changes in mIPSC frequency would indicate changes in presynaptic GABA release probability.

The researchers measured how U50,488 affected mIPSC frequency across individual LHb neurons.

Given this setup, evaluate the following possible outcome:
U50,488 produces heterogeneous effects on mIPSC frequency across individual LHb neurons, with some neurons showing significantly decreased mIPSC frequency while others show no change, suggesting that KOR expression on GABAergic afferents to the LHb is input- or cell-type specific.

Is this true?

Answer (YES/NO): NO